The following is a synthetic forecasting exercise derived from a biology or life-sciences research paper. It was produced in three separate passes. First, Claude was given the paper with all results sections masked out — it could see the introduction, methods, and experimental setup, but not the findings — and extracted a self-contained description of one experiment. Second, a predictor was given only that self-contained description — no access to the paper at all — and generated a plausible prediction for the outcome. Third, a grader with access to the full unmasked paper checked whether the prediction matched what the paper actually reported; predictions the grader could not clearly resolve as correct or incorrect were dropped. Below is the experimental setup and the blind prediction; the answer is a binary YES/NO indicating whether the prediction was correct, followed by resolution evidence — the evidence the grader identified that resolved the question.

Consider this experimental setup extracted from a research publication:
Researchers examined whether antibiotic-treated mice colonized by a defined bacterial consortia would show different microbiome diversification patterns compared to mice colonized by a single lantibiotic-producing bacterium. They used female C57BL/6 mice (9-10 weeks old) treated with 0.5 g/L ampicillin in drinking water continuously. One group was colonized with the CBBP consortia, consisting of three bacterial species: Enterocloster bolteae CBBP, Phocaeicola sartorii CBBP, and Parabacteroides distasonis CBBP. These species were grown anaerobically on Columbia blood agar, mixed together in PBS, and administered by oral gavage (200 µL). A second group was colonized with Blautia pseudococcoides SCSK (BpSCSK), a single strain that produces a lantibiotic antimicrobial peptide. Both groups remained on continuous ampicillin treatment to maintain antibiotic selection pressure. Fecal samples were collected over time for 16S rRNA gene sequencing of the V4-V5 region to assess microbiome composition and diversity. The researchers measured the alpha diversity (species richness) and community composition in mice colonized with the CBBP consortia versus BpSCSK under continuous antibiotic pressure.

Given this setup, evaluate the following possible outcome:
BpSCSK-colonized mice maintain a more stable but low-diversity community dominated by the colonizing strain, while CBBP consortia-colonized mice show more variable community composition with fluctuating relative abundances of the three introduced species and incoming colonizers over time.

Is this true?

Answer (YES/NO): NO